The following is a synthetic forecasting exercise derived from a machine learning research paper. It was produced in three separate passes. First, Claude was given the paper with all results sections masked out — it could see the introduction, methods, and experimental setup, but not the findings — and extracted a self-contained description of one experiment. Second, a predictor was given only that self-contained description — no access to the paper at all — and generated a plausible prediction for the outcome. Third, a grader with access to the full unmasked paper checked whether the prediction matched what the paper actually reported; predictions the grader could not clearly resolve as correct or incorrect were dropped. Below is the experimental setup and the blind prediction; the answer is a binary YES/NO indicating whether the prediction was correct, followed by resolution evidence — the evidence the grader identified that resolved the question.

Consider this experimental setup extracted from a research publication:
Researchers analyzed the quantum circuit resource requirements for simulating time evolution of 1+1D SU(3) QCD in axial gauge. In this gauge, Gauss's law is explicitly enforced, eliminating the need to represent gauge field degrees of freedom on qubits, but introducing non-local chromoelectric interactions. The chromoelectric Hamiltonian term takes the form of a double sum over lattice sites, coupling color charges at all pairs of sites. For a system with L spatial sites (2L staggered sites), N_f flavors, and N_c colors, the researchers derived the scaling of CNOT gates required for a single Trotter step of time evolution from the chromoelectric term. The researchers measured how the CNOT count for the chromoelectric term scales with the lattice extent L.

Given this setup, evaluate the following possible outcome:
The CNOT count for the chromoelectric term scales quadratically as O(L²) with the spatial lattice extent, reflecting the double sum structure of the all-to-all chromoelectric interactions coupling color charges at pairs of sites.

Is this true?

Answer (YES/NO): YES